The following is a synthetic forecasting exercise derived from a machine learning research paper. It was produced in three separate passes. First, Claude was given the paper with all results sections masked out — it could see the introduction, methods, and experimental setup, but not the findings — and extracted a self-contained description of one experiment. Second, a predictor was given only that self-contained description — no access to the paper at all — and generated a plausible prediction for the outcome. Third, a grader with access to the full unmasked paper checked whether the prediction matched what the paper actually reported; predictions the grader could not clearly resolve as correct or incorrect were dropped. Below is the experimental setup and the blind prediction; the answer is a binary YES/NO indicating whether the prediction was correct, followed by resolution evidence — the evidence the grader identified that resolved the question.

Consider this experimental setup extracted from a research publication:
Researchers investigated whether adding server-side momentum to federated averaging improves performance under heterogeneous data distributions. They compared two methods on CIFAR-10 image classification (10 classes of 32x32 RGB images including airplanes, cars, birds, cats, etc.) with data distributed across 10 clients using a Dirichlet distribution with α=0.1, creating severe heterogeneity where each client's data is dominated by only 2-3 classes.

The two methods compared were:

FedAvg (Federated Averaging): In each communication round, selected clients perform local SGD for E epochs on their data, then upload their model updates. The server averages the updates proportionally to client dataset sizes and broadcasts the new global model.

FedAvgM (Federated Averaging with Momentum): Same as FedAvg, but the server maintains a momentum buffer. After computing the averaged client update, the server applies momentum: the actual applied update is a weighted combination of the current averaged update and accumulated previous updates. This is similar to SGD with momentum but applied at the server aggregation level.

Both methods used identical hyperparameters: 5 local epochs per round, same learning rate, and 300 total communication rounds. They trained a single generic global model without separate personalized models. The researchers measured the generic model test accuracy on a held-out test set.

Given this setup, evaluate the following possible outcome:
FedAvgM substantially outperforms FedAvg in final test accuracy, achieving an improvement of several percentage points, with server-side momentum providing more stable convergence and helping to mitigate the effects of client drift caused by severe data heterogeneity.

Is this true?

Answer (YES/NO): NO